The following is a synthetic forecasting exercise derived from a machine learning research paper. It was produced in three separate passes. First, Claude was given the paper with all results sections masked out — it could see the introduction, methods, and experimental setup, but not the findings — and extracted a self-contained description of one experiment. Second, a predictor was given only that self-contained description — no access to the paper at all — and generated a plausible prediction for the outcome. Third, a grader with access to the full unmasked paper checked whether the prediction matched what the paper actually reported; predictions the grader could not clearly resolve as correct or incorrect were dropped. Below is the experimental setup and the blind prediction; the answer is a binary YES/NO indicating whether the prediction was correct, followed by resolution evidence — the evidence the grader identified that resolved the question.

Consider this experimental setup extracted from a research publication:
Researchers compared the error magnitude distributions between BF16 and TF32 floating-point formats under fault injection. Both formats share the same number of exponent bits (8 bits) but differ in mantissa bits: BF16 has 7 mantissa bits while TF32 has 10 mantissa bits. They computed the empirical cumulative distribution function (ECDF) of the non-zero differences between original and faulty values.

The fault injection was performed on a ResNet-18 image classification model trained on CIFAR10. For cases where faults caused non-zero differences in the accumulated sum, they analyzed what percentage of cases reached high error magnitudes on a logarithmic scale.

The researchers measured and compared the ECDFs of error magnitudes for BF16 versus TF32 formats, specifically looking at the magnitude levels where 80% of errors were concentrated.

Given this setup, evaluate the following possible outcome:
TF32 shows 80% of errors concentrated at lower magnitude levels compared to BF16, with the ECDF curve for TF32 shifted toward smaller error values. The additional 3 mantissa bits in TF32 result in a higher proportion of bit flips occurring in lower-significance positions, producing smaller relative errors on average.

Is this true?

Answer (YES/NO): YES